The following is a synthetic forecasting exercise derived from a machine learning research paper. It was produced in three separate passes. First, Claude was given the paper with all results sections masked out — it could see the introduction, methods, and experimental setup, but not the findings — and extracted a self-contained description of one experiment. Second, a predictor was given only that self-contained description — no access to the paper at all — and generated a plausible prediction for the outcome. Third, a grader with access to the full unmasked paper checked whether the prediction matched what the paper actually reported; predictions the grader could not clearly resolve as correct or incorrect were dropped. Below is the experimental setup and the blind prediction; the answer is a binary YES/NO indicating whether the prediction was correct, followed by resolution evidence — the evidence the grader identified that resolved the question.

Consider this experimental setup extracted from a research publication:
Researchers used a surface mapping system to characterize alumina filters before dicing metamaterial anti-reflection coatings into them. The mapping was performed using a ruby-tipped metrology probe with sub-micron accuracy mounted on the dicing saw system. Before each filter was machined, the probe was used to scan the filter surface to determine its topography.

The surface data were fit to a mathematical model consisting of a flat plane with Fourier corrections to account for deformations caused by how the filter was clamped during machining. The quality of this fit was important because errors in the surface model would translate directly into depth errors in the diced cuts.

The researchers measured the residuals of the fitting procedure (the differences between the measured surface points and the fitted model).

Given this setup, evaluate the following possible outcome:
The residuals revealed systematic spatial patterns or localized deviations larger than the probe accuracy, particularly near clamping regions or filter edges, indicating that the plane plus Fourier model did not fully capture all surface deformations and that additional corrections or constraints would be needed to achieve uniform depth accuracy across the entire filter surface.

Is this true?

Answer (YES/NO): NO